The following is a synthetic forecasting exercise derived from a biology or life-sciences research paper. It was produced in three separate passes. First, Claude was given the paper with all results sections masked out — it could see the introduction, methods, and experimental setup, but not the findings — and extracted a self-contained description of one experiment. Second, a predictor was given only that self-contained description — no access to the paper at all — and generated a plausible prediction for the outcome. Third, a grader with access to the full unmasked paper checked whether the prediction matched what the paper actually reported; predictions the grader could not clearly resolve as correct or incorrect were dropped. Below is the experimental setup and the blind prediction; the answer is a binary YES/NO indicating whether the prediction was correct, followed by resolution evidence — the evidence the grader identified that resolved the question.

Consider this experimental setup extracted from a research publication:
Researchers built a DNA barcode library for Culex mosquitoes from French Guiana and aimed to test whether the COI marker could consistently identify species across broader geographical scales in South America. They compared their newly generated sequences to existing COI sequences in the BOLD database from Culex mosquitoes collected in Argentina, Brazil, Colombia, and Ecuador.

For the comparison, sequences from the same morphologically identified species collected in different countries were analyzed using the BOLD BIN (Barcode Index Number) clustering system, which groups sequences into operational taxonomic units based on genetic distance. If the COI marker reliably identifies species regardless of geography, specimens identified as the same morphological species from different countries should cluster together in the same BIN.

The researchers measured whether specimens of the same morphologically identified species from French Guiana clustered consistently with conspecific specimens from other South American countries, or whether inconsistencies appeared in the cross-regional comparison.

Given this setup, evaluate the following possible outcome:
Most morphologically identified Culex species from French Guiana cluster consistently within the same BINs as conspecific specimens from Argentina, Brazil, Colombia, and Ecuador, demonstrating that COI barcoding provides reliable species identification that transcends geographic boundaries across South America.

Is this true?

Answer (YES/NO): NO